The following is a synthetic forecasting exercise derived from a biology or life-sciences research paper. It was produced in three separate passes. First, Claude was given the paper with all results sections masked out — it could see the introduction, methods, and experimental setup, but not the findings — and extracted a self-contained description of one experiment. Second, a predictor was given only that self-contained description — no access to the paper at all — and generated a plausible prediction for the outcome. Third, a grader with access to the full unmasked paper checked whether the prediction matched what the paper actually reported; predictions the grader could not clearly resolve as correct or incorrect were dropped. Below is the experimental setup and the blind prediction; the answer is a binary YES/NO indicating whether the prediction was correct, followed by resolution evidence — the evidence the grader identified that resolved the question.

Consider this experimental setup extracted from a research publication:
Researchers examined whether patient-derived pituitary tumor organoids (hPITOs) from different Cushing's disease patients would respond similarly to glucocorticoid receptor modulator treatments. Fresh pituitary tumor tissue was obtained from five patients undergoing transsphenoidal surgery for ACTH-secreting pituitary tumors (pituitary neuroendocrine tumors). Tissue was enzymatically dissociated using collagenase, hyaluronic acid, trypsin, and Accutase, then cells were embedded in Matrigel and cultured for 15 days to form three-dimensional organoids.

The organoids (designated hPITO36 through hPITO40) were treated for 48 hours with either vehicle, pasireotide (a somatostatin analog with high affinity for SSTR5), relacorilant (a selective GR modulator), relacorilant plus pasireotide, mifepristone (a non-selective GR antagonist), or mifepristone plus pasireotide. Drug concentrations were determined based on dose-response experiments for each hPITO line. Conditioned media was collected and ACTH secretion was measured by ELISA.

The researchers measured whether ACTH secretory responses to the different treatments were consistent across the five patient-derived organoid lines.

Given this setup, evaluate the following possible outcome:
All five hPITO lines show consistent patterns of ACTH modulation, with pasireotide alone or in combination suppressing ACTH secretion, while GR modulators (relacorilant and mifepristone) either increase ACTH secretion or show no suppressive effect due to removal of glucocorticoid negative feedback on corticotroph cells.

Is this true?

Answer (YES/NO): NO